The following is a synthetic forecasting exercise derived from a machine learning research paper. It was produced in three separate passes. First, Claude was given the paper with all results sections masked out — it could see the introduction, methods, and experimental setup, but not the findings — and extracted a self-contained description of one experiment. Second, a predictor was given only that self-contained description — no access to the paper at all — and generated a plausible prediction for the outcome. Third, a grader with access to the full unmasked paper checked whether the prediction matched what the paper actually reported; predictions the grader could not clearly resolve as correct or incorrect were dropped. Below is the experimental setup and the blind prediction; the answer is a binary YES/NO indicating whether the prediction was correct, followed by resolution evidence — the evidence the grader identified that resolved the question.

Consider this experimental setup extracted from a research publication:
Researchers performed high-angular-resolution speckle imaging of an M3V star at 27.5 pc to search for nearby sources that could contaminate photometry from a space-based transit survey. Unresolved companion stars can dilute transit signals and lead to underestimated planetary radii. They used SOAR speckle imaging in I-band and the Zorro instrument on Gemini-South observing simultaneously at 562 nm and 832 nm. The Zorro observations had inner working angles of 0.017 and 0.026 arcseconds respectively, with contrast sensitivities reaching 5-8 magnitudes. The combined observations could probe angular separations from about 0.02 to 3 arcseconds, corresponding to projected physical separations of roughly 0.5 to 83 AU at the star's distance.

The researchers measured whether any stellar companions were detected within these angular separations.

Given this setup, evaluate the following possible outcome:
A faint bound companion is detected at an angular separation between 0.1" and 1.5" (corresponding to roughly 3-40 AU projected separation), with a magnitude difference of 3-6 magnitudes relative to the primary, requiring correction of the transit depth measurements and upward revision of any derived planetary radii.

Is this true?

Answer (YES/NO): NO